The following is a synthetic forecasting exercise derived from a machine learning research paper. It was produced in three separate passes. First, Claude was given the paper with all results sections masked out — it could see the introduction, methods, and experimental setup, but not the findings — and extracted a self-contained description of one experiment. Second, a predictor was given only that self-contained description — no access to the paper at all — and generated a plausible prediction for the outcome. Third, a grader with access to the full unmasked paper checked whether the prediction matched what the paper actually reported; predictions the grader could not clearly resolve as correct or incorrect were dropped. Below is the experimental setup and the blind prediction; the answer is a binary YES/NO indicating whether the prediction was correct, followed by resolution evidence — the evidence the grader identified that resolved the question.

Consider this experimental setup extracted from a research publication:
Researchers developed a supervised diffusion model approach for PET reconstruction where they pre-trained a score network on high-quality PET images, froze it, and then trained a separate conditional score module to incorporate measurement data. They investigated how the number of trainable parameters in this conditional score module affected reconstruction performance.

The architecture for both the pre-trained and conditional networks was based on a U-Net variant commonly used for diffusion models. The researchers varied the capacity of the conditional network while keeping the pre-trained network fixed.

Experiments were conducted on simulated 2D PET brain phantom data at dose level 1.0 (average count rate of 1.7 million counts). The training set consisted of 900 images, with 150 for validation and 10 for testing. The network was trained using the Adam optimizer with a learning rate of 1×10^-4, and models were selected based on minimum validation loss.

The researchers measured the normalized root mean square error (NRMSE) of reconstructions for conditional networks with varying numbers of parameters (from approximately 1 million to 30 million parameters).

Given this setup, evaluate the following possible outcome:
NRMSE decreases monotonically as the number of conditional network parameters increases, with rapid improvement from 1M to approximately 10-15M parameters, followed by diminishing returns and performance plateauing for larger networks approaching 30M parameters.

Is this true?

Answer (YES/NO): NO